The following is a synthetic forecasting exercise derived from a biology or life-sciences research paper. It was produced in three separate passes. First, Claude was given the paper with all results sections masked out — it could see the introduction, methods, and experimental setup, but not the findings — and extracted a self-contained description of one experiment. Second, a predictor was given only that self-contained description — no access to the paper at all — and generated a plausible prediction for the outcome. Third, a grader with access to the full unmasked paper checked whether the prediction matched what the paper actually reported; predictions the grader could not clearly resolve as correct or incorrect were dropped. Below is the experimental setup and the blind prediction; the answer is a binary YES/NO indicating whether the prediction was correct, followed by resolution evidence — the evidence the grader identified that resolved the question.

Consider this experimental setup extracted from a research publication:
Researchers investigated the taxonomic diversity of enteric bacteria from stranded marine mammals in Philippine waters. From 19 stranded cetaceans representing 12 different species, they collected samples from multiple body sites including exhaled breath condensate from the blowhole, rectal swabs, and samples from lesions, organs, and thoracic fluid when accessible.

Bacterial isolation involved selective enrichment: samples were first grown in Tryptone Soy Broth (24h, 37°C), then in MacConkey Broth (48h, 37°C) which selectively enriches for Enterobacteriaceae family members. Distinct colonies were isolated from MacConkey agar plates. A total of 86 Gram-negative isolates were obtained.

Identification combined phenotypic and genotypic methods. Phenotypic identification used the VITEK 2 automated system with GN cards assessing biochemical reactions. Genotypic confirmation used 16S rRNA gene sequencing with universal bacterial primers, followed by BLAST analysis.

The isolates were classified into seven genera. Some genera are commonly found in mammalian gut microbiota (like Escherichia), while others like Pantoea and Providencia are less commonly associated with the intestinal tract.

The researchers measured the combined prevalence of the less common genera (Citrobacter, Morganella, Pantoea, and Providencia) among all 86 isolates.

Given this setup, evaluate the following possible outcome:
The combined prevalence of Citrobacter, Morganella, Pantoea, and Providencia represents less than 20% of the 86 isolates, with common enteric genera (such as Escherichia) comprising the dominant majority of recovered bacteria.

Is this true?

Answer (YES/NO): YES